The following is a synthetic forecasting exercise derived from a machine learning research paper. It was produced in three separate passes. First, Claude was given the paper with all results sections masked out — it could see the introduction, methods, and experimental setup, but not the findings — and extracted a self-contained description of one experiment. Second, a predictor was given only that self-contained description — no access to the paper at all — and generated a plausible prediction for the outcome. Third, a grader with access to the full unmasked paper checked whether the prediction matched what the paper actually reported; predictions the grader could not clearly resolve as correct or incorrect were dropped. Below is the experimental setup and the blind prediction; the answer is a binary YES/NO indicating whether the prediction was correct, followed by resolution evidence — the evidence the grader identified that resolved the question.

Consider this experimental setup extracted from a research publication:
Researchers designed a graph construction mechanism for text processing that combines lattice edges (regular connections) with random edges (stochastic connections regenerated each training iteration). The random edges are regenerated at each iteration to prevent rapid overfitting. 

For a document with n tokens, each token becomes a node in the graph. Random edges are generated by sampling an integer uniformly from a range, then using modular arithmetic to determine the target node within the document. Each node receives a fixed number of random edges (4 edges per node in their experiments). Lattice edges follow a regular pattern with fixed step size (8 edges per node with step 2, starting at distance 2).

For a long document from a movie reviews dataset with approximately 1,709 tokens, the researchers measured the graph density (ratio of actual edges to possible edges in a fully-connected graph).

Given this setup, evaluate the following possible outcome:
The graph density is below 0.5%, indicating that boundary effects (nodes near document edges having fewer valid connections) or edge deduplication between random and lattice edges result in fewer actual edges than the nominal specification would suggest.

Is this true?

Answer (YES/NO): NO